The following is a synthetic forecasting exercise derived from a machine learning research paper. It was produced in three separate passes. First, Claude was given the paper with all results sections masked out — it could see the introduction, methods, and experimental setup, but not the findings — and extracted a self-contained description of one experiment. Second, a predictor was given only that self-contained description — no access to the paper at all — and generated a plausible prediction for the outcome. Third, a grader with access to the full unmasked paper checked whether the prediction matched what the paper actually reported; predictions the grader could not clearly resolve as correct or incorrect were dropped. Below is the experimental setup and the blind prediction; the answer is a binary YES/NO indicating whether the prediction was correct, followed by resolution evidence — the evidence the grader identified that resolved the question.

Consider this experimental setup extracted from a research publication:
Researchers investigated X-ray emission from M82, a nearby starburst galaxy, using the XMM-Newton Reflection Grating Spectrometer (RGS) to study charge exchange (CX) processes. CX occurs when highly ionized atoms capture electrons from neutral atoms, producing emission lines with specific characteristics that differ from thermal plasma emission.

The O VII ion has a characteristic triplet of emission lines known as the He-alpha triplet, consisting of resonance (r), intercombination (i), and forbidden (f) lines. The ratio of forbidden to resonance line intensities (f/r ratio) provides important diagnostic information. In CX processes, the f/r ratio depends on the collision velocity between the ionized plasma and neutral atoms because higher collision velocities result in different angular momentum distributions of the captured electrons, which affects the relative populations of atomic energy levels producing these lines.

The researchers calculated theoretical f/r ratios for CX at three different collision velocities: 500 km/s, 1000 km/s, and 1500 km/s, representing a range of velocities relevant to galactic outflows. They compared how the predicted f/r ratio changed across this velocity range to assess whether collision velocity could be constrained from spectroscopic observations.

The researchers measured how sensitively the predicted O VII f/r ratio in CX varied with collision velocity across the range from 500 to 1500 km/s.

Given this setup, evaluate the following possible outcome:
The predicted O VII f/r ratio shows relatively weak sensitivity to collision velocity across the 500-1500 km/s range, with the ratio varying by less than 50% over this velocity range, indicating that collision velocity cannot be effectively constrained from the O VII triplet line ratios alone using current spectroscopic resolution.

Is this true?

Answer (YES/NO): YES